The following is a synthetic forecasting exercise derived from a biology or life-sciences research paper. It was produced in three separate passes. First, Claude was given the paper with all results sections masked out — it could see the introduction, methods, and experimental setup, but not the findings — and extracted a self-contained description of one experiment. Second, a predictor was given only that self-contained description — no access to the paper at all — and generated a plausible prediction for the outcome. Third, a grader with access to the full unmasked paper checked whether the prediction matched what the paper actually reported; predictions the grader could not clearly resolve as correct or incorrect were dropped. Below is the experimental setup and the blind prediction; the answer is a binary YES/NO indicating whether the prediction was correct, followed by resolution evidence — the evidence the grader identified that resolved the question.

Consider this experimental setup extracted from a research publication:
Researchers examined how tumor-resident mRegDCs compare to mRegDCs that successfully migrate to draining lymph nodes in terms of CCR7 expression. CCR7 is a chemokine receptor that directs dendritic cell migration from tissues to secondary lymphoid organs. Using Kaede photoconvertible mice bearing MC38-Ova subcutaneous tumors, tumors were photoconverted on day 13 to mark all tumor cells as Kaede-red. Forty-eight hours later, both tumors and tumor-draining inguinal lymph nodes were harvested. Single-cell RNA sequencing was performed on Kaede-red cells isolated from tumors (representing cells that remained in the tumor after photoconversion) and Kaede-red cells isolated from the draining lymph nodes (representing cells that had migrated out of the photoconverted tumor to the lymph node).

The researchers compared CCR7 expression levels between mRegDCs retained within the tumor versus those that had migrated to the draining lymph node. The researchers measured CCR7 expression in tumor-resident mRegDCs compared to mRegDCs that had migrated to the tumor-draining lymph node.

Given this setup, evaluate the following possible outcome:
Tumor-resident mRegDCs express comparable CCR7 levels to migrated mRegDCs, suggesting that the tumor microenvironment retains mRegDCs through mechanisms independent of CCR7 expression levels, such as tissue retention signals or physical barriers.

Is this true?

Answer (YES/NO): YES